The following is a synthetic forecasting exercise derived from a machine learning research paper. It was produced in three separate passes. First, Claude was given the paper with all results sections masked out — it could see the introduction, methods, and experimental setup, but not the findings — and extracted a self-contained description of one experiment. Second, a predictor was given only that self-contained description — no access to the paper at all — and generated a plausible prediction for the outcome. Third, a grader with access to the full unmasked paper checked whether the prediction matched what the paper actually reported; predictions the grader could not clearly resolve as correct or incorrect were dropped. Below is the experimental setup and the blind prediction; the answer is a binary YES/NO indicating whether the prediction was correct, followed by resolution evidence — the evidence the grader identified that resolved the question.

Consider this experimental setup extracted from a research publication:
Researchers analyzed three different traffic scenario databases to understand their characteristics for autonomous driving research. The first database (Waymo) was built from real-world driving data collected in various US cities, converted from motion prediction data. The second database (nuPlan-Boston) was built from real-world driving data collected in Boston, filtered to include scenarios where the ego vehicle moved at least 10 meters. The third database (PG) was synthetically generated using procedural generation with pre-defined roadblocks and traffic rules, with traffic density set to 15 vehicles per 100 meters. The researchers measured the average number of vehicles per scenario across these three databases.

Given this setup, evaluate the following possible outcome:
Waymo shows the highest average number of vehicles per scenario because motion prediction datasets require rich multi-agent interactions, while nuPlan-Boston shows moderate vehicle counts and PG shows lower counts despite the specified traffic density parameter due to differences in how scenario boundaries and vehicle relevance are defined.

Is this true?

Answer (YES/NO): YES